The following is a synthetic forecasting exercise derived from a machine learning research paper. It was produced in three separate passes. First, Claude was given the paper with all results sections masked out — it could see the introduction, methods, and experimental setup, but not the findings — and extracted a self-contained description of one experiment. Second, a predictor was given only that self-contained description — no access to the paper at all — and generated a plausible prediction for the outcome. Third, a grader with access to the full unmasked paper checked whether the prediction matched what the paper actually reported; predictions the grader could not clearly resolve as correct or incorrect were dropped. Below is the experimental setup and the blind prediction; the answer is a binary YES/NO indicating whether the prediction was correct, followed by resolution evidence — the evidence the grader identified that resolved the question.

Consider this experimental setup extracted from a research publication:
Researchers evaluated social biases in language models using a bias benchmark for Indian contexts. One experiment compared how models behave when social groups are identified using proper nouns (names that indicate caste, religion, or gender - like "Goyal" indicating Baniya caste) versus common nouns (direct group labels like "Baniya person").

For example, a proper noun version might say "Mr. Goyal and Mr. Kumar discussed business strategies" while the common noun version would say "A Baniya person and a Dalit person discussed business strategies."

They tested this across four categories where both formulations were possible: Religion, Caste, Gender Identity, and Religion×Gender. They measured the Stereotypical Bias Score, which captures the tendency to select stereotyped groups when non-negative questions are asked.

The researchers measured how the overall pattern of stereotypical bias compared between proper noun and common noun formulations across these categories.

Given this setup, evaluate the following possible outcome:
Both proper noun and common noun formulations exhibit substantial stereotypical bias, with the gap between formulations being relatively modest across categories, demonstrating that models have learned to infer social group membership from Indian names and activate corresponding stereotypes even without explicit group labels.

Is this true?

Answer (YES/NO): YES